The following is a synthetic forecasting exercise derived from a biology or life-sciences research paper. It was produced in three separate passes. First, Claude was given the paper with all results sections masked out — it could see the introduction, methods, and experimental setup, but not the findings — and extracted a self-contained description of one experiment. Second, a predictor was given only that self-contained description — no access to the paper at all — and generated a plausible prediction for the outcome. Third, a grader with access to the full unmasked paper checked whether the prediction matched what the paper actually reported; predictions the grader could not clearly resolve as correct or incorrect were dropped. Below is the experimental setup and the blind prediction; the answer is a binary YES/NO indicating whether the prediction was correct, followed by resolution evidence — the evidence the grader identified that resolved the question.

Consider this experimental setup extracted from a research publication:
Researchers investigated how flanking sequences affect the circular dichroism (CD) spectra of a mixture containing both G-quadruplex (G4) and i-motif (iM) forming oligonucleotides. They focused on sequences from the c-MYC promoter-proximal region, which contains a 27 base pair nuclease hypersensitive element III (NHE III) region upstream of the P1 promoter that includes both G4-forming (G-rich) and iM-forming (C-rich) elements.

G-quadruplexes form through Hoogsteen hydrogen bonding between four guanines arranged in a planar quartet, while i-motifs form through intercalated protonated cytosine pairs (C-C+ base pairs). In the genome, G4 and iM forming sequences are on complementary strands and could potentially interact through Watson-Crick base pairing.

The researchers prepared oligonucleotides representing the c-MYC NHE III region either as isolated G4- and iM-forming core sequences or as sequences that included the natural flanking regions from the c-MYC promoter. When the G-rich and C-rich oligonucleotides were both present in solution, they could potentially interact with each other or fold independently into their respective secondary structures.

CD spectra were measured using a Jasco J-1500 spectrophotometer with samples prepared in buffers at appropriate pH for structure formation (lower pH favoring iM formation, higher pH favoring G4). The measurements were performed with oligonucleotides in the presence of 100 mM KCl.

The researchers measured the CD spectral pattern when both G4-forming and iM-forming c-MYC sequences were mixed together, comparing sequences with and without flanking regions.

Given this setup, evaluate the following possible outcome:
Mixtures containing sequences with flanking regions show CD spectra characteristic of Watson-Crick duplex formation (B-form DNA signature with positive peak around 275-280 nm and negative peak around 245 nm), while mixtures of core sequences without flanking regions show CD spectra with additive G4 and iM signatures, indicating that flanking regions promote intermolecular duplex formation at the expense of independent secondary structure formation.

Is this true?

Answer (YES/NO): NO